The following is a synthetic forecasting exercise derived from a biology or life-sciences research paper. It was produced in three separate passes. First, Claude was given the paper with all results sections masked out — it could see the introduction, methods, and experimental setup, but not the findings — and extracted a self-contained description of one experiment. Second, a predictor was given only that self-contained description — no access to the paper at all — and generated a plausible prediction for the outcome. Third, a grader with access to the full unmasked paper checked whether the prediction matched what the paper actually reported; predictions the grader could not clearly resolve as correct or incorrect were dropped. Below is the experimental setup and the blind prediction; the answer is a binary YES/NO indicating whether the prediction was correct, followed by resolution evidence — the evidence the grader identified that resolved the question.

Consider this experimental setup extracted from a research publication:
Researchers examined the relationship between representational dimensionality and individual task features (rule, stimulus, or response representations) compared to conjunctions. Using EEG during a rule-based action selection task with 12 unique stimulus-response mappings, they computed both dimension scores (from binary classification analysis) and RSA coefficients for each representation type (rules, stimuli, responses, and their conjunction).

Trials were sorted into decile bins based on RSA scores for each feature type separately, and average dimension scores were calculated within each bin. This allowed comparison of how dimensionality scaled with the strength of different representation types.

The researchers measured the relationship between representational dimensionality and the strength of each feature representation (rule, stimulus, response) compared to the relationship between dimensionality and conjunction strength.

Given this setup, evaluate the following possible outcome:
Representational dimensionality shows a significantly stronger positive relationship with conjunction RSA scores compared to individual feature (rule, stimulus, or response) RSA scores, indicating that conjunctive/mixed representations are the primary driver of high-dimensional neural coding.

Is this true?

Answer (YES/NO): YES